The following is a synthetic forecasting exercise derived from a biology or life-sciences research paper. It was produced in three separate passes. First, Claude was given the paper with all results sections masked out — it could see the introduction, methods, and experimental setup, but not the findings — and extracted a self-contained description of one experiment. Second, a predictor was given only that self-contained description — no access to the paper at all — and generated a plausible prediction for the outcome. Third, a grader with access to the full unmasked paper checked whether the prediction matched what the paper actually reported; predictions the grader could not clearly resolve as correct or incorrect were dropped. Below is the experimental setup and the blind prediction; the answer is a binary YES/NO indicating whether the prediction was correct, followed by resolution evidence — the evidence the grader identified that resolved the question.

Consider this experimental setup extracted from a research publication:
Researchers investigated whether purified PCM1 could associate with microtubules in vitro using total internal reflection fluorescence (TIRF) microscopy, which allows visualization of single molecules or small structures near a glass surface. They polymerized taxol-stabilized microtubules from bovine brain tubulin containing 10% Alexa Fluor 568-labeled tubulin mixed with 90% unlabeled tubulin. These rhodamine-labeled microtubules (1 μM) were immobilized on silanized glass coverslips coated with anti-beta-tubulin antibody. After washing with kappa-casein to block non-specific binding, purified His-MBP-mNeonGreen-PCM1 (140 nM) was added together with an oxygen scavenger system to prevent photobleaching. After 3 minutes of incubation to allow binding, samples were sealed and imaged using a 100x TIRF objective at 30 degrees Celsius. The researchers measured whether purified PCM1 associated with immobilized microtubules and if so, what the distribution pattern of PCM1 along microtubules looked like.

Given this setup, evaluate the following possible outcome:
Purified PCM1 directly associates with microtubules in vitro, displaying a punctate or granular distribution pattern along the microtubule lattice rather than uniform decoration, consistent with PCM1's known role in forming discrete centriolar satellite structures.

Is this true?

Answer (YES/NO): YES